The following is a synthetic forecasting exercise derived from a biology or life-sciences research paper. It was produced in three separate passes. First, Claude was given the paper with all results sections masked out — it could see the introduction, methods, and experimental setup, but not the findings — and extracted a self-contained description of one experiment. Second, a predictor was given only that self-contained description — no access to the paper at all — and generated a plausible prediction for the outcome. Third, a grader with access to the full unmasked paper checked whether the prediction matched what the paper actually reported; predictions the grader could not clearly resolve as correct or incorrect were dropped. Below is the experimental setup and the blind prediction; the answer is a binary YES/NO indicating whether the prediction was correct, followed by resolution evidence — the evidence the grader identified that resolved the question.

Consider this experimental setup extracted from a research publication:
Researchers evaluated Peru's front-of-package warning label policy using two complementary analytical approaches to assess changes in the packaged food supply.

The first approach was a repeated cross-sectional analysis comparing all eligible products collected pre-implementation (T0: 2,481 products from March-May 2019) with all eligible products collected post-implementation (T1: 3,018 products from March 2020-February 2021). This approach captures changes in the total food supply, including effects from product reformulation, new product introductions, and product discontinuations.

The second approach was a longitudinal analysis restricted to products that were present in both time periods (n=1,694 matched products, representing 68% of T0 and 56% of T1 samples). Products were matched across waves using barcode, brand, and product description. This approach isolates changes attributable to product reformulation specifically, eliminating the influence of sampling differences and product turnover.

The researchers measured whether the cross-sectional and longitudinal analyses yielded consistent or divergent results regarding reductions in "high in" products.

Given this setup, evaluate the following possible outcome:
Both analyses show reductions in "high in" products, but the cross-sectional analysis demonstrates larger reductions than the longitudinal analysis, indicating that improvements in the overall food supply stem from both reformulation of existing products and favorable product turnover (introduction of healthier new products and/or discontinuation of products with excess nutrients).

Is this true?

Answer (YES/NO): NO